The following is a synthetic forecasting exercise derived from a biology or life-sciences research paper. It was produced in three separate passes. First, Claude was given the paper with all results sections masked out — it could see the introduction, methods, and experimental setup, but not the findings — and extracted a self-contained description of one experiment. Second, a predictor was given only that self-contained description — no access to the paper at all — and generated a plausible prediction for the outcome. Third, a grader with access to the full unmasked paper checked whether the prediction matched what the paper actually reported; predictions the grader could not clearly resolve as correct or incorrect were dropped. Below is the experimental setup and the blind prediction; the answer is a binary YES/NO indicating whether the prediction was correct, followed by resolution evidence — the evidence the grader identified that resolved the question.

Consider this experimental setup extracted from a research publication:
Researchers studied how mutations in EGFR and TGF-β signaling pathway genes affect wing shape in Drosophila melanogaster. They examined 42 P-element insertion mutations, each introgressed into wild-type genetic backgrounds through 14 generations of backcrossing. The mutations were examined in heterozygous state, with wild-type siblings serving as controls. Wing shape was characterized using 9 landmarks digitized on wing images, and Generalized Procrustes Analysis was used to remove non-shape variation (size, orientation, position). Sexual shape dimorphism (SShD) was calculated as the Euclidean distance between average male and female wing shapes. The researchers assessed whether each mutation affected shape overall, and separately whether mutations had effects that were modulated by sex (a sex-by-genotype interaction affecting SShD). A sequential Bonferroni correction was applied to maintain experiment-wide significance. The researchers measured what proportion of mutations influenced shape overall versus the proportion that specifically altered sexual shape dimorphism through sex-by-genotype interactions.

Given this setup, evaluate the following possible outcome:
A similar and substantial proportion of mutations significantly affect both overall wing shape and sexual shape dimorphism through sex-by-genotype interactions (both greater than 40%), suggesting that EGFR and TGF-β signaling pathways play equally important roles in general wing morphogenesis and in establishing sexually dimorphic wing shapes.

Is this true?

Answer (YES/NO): NO